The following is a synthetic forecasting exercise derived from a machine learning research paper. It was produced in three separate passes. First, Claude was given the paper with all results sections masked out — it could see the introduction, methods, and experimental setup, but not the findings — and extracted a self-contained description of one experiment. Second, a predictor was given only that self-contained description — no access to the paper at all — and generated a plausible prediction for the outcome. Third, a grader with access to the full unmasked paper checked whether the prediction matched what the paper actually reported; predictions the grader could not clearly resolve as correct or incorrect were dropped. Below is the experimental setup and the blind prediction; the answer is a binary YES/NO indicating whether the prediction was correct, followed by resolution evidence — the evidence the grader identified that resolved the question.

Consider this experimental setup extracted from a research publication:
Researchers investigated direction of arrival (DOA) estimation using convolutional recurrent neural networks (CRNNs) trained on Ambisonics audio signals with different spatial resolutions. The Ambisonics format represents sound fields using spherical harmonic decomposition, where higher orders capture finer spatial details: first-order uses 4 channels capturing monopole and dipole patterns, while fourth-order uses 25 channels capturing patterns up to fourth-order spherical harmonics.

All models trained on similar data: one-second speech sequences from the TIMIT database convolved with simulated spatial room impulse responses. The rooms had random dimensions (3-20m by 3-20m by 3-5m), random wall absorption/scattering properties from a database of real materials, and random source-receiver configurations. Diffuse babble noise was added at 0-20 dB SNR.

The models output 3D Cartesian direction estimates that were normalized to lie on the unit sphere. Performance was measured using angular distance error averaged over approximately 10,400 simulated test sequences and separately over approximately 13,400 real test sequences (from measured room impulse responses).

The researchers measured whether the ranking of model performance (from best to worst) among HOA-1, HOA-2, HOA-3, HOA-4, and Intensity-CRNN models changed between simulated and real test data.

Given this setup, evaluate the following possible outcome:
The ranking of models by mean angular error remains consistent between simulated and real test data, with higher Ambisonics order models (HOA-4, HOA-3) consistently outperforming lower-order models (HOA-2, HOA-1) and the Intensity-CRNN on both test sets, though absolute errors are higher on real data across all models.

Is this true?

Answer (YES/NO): NO